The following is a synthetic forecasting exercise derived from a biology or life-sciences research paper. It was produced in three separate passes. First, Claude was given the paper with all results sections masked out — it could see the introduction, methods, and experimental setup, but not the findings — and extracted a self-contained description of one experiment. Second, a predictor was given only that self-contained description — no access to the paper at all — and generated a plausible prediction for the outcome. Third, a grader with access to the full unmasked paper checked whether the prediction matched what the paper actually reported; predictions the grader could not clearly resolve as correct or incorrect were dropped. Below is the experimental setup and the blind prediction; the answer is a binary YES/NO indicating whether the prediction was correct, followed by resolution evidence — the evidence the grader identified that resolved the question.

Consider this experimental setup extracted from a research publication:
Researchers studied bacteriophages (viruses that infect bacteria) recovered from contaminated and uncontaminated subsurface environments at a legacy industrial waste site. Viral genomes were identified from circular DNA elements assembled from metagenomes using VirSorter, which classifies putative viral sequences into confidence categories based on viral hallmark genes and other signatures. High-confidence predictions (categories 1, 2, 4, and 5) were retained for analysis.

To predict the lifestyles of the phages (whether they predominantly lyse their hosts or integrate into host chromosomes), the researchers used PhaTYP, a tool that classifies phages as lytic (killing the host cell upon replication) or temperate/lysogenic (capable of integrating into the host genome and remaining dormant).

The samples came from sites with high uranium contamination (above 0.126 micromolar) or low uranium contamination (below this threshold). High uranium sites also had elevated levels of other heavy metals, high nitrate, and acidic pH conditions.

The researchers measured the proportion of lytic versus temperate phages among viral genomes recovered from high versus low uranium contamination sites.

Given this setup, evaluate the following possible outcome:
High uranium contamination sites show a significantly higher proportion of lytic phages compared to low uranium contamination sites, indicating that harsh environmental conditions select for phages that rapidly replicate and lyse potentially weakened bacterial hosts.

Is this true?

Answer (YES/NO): NO